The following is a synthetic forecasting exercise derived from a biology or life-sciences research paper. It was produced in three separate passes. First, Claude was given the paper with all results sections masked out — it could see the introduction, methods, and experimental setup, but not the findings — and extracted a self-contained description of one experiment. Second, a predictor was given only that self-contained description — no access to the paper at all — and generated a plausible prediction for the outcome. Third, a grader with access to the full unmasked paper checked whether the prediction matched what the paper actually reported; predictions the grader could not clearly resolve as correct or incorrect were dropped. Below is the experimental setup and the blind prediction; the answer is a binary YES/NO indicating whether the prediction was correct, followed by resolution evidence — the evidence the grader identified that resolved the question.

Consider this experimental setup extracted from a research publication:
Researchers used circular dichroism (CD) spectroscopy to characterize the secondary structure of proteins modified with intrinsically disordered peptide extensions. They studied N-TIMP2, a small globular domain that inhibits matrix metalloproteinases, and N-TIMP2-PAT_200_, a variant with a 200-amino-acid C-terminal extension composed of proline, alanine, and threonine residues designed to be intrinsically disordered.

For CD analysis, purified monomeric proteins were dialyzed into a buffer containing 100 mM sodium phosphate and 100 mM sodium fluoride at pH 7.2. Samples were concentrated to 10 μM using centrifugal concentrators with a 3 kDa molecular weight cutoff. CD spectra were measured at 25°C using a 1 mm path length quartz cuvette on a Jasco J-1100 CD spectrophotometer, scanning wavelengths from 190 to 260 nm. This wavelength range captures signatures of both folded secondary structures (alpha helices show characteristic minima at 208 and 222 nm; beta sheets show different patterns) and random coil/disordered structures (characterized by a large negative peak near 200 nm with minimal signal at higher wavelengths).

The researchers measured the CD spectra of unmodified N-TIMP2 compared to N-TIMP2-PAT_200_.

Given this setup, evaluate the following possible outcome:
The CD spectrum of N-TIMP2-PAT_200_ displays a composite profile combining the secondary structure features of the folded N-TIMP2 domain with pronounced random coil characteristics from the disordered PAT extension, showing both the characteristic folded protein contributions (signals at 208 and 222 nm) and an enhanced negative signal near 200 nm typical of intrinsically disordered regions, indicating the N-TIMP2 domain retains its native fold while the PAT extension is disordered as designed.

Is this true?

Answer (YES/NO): NO